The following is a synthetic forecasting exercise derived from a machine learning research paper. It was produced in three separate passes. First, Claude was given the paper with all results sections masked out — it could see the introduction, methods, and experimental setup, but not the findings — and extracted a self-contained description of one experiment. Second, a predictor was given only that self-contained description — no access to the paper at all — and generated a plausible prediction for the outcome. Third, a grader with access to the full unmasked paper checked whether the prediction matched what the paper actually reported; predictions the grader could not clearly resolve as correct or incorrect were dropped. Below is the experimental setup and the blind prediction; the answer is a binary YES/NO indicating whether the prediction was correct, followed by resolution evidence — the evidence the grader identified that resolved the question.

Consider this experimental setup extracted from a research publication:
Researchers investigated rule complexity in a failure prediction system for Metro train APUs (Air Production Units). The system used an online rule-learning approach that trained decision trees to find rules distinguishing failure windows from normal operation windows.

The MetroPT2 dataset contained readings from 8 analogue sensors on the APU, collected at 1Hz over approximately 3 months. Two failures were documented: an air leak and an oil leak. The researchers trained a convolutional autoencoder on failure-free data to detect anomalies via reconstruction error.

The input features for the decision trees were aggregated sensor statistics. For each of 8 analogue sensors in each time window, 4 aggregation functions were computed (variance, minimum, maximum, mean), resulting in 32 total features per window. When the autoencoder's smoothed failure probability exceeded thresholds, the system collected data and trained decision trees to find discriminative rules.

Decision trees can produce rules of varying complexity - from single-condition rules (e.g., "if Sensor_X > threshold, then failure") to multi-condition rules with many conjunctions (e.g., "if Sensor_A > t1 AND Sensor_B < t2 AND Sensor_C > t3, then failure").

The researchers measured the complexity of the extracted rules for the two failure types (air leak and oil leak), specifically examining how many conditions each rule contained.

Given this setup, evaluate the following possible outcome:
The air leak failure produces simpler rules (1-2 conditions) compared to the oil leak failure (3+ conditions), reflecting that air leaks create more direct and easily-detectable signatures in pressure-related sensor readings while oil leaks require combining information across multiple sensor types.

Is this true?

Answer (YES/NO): NO